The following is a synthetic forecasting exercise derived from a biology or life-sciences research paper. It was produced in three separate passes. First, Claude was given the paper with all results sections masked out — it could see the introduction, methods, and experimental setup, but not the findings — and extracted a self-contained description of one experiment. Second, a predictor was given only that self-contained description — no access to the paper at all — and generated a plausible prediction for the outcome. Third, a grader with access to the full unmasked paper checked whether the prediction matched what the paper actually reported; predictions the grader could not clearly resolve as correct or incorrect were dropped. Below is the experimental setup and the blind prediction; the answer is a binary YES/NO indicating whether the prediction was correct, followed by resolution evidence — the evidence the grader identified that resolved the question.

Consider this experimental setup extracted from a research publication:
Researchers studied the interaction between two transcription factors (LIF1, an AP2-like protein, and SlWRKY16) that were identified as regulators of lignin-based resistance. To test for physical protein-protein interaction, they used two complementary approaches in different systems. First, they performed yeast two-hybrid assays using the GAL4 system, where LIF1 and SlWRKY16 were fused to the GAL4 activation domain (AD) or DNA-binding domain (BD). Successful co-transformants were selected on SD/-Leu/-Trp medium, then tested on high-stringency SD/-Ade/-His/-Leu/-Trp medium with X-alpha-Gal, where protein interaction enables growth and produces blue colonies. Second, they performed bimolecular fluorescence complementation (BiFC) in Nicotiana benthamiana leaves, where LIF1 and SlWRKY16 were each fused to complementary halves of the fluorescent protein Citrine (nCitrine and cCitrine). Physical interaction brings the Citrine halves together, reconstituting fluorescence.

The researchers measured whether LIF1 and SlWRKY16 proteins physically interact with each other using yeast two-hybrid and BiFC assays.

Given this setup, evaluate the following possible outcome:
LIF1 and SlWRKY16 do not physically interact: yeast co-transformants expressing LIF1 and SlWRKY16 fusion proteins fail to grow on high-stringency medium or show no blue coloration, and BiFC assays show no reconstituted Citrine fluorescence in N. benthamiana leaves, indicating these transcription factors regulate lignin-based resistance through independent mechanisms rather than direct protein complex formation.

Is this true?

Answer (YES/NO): NO